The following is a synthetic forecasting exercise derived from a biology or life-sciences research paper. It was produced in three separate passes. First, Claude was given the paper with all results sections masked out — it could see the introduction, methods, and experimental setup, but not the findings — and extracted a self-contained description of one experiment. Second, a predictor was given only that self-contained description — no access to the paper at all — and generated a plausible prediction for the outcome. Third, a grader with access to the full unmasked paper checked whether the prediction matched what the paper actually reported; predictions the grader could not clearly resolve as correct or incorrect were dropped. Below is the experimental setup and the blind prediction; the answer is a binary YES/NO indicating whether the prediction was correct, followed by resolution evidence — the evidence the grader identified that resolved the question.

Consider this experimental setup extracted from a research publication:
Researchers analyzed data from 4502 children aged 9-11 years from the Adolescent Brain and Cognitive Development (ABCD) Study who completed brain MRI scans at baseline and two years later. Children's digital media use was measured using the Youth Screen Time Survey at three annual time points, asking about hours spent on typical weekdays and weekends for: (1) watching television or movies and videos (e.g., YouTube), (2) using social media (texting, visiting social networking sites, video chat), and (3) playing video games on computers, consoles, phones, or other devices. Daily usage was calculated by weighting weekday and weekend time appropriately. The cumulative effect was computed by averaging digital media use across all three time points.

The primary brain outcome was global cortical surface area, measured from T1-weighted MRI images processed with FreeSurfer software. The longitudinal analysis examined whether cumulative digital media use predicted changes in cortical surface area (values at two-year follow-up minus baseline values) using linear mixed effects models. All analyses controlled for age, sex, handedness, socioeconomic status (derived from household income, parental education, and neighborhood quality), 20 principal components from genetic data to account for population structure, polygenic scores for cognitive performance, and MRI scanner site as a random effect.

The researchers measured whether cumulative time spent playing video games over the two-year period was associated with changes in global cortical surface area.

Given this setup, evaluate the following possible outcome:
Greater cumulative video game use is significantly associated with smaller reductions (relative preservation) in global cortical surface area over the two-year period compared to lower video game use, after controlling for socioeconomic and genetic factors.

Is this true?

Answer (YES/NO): NO